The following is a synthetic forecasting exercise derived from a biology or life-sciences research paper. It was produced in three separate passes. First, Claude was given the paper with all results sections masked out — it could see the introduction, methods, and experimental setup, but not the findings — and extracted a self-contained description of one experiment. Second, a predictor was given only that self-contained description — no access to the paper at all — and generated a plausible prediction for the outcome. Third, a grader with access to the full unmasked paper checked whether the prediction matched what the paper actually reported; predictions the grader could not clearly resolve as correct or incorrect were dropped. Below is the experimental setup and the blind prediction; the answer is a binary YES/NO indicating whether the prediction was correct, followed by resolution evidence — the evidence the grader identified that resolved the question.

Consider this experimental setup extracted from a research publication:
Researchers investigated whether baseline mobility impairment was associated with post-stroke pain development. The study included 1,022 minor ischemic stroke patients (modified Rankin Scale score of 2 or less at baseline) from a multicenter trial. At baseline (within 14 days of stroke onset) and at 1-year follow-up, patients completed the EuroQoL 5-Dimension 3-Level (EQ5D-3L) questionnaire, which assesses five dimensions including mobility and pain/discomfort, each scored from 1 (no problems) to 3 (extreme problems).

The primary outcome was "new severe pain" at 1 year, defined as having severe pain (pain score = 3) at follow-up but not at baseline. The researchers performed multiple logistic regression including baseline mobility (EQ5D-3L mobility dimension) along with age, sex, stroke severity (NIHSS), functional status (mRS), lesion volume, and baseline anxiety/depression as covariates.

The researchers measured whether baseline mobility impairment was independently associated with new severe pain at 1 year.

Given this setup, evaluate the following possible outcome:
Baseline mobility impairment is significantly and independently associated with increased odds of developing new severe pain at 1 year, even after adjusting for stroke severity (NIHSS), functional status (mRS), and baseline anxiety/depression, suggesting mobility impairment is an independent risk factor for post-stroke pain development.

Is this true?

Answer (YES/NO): NO